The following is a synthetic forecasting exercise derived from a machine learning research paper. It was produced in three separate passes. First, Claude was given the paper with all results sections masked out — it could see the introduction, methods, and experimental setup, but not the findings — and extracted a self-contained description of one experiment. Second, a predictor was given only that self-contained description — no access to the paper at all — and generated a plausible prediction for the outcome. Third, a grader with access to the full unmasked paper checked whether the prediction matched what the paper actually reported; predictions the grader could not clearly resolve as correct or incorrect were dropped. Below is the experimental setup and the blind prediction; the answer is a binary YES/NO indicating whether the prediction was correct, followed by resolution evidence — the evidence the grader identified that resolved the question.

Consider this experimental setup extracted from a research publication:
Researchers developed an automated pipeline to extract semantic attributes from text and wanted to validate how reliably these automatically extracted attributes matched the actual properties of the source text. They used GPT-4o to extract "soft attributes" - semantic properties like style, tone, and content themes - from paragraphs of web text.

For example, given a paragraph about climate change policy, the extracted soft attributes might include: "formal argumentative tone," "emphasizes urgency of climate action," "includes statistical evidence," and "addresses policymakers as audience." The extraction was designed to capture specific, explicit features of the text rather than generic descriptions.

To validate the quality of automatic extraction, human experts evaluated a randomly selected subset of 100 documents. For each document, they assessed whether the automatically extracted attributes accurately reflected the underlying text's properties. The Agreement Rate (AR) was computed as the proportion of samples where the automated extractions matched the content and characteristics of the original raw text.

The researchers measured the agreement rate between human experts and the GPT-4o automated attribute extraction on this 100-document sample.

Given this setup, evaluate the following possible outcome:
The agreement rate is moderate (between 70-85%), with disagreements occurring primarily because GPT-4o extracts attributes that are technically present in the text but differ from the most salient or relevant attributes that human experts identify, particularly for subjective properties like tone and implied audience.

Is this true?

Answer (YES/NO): NO